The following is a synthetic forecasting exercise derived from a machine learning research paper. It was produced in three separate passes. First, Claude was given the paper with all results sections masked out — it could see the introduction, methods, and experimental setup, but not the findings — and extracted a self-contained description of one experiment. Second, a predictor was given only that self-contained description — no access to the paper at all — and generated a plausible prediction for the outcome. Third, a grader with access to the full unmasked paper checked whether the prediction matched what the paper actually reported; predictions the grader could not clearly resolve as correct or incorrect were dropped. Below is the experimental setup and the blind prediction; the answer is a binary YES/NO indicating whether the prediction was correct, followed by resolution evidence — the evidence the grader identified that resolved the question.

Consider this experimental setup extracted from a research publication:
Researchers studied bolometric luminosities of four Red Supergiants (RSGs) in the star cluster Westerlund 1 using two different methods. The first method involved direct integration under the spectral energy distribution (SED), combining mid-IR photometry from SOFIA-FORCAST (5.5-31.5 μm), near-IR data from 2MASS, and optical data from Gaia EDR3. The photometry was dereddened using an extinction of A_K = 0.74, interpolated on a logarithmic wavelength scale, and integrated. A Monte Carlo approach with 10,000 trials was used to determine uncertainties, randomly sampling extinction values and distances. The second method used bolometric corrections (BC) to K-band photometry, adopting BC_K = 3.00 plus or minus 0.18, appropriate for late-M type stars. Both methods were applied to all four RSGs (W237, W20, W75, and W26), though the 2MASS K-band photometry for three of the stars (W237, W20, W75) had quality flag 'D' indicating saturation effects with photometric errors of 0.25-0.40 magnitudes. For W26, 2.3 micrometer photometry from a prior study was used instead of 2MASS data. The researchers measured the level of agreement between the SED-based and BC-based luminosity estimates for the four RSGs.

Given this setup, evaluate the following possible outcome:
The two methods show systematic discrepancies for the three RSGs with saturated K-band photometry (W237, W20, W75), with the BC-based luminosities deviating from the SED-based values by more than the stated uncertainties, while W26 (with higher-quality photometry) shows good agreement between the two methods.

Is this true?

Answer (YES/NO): NO